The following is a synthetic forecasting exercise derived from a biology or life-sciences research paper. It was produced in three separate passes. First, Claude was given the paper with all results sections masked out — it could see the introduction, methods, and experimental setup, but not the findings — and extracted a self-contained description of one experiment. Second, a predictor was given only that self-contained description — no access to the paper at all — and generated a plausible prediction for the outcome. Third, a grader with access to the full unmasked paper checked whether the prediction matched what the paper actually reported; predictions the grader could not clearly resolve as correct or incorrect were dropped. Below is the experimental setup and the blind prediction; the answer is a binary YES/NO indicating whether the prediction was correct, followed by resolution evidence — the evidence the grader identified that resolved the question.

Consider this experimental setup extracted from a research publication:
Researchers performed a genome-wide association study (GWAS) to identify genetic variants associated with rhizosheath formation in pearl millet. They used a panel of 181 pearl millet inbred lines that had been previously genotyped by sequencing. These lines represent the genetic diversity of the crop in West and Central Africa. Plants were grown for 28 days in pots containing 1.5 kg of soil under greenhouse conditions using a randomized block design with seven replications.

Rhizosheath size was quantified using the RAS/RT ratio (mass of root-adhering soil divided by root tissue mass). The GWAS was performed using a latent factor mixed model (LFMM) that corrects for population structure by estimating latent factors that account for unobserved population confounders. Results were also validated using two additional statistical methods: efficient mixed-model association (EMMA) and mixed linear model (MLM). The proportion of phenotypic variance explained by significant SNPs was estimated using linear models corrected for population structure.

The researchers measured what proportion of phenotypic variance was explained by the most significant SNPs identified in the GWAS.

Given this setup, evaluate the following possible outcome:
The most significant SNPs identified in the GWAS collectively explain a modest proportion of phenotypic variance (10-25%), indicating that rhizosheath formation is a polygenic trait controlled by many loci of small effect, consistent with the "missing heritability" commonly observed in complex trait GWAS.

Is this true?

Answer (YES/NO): NO